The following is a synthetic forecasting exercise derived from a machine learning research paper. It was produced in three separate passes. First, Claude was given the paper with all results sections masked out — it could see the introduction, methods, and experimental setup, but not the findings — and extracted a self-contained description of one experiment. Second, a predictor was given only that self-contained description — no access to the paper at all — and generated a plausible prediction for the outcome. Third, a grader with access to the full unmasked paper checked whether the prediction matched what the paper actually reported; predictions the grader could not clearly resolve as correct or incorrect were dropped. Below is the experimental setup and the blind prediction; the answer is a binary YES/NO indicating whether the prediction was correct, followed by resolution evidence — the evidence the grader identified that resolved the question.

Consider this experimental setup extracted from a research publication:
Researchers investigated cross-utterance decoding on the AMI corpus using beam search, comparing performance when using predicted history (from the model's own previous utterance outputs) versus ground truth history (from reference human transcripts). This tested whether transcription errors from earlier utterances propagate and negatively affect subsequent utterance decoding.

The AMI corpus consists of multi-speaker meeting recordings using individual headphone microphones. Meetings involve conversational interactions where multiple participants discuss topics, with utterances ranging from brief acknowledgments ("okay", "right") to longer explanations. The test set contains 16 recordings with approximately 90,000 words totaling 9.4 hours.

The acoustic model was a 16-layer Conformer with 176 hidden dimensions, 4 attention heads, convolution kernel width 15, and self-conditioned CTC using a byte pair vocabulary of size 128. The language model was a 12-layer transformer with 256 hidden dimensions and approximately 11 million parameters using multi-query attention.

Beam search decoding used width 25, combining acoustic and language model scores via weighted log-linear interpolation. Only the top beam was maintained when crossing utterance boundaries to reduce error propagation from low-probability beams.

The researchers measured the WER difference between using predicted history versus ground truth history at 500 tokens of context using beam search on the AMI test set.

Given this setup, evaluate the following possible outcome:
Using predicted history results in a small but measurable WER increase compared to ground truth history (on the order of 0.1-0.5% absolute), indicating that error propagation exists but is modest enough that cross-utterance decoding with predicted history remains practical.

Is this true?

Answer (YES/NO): YES